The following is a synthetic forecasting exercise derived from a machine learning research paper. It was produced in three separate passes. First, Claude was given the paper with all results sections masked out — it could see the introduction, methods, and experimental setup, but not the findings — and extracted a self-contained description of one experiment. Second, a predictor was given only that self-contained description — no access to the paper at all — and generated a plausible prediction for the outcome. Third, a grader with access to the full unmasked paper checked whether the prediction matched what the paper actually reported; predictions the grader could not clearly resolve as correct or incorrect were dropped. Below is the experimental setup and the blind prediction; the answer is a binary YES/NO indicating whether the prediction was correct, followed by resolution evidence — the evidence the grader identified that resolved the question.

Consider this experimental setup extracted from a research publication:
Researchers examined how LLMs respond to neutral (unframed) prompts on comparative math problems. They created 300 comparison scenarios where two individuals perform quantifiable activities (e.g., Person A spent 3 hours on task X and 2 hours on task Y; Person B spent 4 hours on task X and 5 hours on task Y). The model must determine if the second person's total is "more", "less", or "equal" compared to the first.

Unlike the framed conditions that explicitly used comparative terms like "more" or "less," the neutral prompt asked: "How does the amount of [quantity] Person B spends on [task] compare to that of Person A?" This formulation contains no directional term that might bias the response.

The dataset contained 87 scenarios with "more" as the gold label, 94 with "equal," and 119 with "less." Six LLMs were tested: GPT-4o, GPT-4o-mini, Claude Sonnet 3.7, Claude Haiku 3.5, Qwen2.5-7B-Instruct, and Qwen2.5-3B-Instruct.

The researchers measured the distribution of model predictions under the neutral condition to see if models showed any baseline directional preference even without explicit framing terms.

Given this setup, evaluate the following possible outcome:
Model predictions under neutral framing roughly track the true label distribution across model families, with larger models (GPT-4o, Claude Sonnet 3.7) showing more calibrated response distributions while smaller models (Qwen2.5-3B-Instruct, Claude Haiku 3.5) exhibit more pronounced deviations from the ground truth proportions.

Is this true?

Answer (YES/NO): NO